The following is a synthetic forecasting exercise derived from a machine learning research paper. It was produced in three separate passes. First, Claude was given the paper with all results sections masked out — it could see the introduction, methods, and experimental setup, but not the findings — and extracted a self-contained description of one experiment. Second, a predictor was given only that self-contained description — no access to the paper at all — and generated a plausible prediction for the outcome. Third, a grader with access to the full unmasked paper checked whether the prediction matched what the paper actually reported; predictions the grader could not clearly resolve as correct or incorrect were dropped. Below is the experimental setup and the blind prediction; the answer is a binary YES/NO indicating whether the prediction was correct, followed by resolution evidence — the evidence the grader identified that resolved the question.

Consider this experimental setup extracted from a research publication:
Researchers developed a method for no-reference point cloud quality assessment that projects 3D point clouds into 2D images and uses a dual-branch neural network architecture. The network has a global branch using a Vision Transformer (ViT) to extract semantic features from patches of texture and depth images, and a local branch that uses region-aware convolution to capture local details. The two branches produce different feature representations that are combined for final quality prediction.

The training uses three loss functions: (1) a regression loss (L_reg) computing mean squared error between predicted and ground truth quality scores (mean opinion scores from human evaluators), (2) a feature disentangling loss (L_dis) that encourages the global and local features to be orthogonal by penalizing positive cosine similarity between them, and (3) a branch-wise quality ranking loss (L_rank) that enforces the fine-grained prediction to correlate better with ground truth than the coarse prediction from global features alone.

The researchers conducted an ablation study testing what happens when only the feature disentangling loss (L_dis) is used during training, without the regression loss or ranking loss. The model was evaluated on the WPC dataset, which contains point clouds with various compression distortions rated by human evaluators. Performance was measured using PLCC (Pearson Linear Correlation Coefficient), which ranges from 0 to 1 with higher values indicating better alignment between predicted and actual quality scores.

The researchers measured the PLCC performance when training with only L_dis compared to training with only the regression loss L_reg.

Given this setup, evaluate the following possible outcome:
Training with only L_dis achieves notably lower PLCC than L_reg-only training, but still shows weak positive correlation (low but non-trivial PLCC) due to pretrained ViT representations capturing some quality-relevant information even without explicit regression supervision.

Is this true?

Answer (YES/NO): YES